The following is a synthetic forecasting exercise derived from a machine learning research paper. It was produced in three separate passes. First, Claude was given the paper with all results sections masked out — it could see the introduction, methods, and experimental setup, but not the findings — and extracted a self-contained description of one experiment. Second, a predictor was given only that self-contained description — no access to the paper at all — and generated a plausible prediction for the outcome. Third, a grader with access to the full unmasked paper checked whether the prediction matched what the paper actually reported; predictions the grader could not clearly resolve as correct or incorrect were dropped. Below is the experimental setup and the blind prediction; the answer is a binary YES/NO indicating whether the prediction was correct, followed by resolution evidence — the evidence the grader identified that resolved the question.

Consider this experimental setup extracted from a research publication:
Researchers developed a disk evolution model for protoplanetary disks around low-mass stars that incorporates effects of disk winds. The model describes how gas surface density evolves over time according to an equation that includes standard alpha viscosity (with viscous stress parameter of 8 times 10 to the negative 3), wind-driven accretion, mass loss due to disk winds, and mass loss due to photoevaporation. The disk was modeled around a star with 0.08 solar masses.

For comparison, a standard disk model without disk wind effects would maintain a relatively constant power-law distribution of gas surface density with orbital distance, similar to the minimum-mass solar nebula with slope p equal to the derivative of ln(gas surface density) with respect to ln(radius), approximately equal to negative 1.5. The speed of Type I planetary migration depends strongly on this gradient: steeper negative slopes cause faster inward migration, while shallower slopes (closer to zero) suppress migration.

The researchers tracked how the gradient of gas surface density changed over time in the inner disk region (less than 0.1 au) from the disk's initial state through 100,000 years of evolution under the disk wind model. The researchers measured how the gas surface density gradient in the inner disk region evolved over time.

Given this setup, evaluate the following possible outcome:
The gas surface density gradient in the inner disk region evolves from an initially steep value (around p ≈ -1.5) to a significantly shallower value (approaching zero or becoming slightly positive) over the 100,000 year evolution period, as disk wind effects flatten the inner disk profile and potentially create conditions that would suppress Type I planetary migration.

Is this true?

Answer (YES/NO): YES